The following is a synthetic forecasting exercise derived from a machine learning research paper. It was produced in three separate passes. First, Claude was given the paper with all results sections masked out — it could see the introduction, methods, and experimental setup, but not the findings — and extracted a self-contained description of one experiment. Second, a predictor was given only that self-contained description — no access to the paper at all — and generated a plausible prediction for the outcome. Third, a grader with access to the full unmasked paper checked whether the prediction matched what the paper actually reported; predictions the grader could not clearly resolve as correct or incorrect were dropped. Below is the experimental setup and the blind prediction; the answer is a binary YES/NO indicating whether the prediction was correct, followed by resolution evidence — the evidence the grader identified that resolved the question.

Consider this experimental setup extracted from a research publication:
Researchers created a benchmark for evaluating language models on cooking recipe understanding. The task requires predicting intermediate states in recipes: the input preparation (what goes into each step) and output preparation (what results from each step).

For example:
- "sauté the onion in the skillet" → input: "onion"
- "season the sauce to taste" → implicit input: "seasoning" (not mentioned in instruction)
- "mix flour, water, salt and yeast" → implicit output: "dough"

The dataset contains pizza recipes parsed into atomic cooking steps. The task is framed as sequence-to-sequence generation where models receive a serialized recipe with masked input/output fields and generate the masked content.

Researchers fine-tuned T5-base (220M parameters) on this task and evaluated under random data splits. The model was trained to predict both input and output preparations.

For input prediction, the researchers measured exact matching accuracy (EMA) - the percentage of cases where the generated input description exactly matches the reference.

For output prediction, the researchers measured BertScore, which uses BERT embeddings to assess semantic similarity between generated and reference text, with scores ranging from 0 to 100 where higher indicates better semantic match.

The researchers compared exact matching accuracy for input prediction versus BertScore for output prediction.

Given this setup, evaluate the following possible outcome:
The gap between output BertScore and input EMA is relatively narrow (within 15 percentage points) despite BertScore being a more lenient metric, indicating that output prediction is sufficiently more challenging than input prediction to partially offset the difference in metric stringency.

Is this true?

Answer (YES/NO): NO